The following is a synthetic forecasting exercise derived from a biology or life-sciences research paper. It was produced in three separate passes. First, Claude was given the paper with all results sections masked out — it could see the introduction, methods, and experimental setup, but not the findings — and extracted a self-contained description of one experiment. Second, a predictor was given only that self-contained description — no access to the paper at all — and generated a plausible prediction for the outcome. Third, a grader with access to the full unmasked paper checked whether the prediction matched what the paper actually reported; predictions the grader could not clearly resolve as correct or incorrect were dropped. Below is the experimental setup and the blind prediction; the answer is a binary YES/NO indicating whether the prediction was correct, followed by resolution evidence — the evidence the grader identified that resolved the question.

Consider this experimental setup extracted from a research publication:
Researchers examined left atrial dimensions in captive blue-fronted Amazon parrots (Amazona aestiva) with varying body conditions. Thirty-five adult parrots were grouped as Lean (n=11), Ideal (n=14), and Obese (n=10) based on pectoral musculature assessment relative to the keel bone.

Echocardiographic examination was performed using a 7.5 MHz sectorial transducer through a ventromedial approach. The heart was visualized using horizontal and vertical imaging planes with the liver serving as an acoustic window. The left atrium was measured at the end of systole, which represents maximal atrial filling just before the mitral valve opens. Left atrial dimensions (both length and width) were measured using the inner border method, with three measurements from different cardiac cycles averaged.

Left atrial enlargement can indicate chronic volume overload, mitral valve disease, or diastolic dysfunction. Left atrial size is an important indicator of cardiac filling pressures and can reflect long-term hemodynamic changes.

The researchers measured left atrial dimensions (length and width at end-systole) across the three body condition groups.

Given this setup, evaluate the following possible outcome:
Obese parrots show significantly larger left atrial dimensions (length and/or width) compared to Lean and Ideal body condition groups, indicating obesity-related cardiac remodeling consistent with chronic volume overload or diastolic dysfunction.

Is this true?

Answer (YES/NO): NO